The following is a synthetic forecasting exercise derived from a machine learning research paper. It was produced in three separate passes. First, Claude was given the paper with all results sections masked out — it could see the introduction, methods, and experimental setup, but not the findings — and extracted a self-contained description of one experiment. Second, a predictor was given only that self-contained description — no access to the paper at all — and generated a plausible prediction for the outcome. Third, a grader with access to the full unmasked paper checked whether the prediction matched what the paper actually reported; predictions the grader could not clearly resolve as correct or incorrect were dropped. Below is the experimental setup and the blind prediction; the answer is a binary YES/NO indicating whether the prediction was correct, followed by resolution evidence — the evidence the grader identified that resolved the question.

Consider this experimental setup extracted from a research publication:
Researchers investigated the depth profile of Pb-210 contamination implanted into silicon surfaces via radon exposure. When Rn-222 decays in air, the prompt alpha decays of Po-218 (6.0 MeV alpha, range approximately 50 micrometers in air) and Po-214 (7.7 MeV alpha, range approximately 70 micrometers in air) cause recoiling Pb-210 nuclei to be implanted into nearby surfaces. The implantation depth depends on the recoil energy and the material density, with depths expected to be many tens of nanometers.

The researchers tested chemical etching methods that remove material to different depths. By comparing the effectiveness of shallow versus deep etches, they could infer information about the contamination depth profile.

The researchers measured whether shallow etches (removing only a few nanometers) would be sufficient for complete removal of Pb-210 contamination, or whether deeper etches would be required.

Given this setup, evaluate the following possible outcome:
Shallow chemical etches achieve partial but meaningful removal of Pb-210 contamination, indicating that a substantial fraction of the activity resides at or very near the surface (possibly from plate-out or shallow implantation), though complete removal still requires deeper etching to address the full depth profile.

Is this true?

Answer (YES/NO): YES